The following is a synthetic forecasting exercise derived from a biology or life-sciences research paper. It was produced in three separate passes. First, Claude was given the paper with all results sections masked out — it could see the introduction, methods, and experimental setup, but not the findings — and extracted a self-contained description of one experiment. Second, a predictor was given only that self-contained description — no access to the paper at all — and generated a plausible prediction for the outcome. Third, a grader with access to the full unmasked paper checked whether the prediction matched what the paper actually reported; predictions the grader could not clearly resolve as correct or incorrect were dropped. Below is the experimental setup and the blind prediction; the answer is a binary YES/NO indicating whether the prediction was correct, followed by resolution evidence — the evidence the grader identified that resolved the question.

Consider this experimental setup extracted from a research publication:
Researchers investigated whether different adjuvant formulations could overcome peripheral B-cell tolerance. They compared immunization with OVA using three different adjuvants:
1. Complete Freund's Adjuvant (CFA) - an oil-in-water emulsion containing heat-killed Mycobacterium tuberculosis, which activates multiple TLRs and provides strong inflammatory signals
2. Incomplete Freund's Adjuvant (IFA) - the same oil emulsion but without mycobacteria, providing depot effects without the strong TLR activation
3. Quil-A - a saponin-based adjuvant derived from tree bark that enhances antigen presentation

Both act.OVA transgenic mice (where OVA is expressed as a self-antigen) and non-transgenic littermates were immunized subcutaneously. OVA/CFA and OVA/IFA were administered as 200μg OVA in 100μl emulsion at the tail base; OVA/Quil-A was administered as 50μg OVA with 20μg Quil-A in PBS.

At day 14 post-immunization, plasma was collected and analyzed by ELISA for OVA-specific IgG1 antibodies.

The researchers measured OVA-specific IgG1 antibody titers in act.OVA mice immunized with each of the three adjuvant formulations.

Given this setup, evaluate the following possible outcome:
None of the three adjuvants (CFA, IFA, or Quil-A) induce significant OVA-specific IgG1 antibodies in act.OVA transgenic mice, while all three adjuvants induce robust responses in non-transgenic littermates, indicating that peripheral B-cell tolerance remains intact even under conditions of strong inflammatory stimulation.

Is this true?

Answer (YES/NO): NO